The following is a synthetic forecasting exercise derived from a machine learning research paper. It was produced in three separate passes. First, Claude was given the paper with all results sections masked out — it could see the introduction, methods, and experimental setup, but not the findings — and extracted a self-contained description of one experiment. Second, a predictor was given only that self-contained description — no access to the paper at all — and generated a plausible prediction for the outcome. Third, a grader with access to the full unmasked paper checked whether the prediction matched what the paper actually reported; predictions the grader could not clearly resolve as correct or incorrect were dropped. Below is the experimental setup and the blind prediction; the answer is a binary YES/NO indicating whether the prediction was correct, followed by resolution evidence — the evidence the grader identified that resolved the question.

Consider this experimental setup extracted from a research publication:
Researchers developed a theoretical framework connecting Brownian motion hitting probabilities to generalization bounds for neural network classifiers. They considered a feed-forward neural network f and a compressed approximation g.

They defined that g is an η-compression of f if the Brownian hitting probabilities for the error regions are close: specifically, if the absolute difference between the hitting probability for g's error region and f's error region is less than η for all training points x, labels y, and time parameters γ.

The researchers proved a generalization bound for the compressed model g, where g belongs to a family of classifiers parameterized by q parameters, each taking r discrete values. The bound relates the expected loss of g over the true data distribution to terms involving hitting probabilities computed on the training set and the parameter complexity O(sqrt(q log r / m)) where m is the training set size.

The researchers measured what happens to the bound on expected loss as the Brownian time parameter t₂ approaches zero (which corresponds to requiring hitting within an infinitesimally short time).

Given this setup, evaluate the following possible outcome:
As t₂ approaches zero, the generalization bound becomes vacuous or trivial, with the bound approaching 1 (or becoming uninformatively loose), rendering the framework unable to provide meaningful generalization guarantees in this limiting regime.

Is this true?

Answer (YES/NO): NO